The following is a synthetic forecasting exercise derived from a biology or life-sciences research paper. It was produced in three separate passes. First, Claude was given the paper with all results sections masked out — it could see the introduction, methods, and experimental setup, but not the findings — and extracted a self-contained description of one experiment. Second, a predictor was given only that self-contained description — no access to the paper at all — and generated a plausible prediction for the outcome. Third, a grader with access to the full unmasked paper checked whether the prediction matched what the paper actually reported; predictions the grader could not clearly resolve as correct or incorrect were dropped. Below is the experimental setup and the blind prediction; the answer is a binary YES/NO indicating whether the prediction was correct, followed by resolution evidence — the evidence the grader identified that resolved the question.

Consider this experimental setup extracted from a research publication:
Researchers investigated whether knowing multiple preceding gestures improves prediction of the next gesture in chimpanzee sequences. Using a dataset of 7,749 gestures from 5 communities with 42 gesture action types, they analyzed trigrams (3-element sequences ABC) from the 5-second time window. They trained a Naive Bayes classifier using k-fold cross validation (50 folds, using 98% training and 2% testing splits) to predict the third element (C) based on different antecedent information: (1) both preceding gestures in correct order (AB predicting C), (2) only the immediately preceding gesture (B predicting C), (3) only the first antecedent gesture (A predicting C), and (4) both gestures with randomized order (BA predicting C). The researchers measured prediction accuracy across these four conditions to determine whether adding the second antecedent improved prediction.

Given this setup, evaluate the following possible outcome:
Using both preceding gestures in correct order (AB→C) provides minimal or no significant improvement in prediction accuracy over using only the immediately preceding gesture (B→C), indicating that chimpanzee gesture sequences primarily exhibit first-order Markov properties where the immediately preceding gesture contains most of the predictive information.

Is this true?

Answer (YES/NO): NO